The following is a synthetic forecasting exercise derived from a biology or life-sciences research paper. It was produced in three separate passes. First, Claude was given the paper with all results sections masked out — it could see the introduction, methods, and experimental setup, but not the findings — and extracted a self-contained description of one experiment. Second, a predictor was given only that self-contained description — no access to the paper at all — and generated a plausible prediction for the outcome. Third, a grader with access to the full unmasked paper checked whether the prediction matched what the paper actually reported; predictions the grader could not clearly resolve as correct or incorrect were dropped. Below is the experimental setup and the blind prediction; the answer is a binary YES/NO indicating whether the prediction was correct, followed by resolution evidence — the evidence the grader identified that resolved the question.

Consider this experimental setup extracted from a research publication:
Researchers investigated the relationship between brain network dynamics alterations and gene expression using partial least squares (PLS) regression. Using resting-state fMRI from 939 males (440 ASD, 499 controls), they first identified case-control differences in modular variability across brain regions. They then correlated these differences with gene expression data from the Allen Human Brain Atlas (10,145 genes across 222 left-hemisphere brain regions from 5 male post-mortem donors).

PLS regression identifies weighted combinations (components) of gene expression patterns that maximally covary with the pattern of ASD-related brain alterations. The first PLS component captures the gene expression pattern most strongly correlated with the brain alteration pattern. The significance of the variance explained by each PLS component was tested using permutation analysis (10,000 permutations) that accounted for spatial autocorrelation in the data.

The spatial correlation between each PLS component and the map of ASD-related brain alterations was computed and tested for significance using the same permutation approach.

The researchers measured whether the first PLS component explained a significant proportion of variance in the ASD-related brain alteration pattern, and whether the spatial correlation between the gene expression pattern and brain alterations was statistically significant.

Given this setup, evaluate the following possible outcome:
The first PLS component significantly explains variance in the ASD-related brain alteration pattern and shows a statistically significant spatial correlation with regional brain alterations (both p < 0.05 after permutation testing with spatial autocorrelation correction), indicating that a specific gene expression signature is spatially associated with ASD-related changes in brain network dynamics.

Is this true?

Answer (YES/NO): NO